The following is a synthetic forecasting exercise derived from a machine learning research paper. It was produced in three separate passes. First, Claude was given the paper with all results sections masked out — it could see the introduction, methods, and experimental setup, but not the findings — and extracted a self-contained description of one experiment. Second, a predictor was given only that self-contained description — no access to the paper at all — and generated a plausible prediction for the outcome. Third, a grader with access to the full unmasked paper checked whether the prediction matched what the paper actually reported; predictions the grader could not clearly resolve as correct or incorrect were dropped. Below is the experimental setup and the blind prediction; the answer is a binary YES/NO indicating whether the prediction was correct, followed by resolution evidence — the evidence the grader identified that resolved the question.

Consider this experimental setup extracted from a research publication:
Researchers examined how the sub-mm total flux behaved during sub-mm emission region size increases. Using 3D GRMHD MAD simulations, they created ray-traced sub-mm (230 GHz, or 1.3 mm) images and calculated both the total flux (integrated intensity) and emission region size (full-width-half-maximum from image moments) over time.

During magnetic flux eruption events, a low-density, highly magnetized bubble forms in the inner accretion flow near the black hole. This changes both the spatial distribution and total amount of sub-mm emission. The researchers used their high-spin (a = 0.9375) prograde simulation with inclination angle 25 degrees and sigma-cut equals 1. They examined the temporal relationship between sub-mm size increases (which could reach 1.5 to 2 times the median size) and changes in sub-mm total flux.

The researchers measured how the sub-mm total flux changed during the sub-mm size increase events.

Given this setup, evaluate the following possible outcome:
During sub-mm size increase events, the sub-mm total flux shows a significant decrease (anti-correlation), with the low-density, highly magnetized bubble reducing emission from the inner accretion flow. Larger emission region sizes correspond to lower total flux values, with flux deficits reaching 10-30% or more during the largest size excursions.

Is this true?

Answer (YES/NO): YES